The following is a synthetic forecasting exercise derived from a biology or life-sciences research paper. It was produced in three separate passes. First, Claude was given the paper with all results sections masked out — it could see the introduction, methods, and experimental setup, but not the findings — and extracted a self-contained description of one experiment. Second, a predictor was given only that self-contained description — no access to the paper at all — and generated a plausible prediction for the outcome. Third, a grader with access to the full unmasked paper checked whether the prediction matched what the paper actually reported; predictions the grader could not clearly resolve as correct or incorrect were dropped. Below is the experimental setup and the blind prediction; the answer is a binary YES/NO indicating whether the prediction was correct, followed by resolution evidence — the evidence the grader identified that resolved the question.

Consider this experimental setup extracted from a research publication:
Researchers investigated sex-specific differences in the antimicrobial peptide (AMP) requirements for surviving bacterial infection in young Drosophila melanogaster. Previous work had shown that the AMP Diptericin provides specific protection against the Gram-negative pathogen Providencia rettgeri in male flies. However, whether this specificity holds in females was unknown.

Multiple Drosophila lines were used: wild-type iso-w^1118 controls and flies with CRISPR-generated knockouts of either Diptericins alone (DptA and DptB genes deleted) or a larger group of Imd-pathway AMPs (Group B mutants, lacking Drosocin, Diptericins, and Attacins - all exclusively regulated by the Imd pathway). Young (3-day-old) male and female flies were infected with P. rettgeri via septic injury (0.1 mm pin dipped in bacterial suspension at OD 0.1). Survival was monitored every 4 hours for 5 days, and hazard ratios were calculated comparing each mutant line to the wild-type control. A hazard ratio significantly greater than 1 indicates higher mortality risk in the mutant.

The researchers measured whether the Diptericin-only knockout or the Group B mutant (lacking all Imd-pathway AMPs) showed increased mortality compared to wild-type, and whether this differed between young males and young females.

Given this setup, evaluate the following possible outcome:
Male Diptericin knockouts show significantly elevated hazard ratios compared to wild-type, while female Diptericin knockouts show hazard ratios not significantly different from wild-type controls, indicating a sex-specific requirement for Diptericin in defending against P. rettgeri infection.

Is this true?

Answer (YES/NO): YES